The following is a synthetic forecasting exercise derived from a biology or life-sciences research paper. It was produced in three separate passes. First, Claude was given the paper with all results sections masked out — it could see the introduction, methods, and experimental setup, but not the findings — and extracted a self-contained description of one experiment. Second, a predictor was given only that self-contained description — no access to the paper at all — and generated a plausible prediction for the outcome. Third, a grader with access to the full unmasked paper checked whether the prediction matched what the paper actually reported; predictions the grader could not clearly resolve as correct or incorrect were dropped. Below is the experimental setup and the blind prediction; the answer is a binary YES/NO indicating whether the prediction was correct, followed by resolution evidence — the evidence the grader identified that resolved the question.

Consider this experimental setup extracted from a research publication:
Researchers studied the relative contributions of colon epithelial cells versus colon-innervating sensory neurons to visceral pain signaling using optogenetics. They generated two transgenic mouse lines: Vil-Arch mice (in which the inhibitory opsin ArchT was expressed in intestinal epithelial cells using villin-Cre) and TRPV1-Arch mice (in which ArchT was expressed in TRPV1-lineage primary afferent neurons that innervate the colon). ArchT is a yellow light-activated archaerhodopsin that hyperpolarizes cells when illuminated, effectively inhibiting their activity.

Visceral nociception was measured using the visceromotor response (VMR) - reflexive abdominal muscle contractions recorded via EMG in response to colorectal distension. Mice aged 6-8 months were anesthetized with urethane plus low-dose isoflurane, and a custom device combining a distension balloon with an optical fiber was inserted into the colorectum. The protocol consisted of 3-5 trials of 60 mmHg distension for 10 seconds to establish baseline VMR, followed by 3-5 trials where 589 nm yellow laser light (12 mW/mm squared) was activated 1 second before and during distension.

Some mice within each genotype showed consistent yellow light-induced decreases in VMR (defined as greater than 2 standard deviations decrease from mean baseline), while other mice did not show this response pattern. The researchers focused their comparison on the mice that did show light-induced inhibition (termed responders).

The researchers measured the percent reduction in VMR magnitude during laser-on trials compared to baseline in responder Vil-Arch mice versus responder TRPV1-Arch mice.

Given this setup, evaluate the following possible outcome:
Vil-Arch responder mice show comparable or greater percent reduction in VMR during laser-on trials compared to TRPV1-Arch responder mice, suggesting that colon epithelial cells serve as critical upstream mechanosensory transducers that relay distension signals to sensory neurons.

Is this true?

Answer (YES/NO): YES